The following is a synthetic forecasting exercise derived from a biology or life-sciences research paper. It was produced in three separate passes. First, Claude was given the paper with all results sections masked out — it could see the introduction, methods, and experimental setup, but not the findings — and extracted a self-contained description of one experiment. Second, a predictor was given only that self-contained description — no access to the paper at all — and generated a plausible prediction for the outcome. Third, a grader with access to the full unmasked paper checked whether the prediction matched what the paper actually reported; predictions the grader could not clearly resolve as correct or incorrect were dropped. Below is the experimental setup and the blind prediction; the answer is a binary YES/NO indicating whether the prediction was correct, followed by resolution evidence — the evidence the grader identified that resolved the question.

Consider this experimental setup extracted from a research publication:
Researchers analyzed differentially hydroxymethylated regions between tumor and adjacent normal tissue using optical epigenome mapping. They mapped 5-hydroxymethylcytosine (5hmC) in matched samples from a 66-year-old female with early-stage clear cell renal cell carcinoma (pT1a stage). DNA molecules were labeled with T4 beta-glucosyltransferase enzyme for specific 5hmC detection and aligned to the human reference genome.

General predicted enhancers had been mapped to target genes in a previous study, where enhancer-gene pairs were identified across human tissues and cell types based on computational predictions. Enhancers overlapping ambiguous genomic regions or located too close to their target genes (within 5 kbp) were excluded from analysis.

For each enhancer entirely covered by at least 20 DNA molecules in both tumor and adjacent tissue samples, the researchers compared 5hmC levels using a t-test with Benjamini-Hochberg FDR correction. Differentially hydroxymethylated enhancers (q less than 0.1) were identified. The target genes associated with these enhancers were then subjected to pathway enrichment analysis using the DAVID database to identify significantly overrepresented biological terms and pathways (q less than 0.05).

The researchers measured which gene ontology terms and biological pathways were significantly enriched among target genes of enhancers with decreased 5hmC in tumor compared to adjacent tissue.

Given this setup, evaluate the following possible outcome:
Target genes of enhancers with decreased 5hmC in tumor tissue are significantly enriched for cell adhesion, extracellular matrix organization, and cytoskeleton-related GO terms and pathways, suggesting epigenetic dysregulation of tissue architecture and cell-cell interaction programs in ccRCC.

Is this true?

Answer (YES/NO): NO